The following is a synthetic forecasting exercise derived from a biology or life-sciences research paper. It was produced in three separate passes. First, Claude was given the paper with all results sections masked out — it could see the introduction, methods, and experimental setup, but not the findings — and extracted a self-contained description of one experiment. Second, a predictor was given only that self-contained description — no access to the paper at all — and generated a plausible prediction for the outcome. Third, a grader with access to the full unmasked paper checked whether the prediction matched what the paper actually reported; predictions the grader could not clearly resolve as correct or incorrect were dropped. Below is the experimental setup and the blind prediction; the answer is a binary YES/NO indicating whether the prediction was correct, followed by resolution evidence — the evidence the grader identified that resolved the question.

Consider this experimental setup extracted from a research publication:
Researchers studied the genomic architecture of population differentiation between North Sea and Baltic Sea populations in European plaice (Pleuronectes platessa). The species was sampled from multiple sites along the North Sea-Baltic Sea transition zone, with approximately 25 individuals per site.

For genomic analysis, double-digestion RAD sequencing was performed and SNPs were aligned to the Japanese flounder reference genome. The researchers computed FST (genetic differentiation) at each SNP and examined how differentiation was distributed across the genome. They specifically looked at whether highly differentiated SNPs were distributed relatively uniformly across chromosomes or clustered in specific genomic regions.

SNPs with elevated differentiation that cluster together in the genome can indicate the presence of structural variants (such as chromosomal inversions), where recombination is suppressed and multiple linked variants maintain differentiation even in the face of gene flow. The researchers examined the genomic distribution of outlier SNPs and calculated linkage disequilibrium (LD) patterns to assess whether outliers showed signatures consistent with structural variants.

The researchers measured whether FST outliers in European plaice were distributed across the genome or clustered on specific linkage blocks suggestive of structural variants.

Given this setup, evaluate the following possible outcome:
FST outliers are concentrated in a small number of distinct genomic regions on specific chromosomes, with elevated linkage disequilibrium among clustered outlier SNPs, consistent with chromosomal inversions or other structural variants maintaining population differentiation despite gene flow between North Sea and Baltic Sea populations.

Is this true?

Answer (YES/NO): YES